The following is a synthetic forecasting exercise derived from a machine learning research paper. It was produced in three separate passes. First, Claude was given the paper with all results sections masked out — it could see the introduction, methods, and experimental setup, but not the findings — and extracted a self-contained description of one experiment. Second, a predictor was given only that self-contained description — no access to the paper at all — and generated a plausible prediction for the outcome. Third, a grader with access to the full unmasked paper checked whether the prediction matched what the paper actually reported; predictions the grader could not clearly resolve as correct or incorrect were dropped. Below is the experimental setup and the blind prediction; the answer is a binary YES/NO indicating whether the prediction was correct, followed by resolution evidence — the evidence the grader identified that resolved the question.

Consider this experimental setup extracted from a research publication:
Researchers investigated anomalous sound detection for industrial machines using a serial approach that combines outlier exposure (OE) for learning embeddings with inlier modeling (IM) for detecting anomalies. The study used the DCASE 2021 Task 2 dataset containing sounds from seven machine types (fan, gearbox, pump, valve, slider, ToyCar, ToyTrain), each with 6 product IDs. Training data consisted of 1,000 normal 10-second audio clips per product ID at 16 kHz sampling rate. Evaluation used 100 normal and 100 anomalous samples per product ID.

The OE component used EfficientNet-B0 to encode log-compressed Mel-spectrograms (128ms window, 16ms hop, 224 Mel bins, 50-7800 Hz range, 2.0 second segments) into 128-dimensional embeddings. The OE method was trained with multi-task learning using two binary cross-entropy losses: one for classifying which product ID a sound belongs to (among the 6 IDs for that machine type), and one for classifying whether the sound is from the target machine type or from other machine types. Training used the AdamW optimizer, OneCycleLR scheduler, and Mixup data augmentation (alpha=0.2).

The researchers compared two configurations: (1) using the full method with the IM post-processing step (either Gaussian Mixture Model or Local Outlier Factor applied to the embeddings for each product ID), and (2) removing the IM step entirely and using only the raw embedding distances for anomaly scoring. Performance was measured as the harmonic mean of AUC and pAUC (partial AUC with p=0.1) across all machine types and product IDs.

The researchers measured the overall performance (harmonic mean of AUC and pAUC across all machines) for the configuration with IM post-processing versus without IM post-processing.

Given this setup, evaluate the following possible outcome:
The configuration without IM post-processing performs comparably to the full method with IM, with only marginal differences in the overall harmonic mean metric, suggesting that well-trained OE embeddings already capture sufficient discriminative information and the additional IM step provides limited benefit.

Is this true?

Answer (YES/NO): NO